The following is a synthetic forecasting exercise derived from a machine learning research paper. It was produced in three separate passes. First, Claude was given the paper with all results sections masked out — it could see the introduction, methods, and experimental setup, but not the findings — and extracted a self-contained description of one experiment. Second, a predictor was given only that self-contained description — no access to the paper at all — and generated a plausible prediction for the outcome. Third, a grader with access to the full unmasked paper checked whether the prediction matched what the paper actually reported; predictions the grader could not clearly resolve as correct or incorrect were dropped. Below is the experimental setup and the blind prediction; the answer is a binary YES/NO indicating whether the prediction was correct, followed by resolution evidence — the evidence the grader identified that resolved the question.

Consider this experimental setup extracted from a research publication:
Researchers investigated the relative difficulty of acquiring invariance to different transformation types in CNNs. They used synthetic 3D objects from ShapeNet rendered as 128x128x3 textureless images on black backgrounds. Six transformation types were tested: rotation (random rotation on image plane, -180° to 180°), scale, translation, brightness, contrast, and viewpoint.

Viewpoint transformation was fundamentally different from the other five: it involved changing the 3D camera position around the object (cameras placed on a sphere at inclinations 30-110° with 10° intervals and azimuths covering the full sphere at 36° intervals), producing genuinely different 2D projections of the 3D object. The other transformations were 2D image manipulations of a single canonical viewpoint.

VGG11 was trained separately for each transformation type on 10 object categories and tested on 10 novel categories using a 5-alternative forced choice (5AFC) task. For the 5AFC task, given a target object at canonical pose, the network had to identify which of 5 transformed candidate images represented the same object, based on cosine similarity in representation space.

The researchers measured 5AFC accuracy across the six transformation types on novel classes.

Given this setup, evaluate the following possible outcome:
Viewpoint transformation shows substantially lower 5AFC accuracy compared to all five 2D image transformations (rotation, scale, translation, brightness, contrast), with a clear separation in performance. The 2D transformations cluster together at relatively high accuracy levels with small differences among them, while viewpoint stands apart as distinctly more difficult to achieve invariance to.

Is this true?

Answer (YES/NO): YES